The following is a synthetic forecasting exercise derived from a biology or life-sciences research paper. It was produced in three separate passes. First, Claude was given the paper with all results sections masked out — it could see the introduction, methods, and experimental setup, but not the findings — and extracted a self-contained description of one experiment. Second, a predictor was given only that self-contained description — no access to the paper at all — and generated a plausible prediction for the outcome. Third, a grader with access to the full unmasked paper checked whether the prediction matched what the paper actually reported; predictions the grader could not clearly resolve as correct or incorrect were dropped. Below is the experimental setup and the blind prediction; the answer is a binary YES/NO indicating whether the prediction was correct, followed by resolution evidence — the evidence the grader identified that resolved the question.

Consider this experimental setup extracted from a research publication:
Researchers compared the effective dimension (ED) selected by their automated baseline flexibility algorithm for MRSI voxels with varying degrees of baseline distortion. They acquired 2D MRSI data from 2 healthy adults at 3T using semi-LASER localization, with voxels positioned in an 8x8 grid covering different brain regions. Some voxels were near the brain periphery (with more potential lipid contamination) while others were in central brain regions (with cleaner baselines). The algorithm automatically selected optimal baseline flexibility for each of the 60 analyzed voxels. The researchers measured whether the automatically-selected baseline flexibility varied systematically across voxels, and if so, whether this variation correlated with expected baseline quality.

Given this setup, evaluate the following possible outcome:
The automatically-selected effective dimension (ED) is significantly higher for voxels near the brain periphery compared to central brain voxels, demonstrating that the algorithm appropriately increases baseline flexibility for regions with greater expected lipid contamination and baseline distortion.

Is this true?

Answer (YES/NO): YES